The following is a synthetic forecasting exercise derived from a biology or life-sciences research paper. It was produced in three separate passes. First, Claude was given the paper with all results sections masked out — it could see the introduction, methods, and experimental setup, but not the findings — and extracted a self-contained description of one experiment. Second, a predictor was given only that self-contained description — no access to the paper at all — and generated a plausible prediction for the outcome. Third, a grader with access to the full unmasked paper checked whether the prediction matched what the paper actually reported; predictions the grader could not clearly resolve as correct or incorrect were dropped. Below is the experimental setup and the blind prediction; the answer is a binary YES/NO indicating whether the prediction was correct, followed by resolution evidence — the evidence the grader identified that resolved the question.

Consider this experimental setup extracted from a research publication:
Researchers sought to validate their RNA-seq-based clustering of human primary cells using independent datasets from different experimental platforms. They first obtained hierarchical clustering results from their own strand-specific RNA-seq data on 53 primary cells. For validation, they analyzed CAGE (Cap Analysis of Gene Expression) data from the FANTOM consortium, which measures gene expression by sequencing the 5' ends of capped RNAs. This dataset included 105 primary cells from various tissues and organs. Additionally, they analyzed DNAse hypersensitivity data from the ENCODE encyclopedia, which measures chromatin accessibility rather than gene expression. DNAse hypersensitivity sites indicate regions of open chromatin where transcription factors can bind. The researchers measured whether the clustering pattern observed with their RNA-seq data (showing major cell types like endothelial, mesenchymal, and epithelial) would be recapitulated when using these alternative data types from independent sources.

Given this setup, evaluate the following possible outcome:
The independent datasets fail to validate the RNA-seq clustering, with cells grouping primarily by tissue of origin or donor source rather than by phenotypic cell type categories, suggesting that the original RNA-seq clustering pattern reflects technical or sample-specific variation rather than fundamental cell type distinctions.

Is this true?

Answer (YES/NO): NO